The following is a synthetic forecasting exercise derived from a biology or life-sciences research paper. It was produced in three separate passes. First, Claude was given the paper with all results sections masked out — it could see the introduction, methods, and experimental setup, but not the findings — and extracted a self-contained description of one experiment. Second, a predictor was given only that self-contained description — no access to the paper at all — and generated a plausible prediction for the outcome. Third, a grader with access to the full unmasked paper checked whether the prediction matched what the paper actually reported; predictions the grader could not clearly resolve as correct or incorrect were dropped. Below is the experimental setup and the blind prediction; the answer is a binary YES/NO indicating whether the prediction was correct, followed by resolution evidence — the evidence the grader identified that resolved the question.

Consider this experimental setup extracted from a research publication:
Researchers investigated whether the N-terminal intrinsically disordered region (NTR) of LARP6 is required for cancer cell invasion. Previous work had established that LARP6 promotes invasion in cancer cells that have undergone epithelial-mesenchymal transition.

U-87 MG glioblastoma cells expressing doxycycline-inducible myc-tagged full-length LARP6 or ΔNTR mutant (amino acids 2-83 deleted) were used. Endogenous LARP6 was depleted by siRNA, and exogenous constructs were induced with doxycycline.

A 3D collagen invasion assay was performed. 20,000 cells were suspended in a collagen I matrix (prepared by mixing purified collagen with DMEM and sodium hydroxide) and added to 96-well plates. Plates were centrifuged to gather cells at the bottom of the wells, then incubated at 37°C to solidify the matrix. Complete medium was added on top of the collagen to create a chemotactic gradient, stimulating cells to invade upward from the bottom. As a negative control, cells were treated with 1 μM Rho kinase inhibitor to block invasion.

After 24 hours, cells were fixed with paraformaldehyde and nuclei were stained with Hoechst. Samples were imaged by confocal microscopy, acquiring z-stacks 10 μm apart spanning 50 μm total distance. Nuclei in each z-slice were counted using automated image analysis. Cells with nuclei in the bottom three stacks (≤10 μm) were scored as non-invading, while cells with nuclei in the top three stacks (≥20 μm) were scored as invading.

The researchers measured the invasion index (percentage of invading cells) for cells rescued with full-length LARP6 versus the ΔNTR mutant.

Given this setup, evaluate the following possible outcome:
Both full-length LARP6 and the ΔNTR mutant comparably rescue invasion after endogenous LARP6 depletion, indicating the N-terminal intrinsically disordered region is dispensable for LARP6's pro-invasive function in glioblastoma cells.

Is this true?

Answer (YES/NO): NO